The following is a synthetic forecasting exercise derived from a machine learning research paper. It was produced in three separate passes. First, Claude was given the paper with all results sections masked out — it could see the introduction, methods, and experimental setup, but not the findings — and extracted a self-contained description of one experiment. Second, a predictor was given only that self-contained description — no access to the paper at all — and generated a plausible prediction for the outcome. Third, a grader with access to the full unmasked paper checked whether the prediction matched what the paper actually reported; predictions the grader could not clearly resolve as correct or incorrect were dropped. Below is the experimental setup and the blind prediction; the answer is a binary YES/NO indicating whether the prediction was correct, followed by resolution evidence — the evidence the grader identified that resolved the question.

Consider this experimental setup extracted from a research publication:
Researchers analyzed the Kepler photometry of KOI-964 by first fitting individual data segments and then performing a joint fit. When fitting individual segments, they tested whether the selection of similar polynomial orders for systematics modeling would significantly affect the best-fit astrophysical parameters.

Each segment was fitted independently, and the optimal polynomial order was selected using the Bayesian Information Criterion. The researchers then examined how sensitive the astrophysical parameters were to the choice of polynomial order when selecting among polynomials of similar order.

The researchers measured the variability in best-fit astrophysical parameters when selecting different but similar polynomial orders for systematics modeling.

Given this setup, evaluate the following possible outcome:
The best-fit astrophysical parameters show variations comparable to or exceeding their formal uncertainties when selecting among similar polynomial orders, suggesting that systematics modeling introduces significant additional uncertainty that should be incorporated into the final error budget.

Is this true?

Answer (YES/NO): NO